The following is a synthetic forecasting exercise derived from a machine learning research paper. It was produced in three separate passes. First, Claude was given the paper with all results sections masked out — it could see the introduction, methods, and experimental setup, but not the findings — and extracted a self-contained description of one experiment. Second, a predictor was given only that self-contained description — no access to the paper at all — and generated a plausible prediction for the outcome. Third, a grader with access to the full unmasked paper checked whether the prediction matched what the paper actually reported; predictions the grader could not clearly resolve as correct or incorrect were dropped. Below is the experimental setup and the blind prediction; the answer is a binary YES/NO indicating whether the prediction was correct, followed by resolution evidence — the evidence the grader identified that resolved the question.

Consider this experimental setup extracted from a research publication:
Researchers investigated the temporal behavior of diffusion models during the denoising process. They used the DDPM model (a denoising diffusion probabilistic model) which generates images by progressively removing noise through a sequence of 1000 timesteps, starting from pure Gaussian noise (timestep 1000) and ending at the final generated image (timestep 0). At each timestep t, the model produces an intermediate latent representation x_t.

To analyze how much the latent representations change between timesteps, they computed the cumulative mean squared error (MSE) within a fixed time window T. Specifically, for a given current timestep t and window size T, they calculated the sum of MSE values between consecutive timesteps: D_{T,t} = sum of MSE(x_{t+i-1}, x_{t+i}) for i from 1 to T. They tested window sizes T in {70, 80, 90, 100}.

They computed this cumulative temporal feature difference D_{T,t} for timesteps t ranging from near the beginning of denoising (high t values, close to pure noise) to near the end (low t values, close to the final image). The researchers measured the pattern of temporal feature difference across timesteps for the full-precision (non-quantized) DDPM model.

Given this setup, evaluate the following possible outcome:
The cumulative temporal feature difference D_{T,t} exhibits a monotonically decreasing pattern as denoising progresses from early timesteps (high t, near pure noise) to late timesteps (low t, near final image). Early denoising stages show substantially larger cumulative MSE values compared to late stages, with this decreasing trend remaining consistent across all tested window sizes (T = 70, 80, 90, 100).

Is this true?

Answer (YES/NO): NO